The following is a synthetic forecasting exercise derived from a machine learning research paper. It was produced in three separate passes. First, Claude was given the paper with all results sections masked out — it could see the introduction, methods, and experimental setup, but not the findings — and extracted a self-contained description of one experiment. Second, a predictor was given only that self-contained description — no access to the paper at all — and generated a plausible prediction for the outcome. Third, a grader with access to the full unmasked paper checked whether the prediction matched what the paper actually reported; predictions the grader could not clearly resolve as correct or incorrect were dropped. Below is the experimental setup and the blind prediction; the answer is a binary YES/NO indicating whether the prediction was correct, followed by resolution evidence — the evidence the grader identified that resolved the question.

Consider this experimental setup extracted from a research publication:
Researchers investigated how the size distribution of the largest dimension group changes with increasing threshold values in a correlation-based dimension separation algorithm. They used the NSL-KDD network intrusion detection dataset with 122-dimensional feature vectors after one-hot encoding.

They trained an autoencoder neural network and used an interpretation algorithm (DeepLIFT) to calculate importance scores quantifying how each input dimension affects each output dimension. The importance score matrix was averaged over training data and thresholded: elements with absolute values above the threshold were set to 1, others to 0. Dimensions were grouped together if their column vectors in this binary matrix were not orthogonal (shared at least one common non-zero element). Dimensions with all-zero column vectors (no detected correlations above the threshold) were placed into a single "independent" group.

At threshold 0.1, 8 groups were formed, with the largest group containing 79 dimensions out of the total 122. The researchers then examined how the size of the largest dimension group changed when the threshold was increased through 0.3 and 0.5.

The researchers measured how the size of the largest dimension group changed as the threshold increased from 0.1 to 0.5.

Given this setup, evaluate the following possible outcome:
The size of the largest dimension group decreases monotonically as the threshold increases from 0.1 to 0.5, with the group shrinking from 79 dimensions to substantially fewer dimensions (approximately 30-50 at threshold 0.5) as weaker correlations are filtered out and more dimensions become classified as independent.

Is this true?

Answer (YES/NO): NO